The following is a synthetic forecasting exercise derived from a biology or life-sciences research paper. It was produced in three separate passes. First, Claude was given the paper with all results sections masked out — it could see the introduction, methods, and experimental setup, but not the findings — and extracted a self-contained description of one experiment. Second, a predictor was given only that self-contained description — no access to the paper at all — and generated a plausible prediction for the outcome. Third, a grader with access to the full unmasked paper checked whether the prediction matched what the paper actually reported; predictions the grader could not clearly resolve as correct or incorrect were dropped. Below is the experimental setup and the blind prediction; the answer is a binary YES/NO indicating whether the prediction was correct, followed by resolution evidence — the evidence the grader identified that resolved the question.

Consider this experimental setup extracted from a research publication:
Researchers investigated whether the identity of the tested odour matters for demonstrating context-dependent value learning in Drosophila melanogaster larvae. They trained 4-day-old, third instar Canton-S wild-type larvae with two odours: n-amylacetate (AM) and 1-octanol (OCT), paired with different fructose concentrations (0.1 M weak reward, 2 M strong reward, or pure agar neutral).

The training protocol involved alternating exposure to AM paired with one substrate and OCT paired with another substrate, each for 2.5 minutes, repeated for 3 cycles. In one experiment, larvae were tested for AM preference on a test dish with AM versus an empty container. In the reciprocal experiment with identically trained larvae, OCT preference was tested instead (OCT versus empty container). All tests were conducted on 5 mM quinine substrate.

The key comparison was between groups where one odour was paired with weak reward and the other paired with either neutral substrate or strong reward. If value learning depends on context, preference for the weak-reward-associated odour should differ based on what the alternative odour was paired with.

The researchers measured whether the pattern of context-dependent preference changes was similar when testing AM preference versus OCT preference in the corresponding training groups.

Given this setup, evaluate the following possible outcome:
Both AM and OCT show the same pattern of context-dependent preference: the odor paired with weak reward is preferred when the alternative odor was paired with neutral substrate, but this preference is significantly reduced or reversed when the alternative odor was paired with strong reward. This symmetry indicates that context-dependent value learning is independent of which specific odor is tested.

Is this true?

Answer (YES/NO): YES